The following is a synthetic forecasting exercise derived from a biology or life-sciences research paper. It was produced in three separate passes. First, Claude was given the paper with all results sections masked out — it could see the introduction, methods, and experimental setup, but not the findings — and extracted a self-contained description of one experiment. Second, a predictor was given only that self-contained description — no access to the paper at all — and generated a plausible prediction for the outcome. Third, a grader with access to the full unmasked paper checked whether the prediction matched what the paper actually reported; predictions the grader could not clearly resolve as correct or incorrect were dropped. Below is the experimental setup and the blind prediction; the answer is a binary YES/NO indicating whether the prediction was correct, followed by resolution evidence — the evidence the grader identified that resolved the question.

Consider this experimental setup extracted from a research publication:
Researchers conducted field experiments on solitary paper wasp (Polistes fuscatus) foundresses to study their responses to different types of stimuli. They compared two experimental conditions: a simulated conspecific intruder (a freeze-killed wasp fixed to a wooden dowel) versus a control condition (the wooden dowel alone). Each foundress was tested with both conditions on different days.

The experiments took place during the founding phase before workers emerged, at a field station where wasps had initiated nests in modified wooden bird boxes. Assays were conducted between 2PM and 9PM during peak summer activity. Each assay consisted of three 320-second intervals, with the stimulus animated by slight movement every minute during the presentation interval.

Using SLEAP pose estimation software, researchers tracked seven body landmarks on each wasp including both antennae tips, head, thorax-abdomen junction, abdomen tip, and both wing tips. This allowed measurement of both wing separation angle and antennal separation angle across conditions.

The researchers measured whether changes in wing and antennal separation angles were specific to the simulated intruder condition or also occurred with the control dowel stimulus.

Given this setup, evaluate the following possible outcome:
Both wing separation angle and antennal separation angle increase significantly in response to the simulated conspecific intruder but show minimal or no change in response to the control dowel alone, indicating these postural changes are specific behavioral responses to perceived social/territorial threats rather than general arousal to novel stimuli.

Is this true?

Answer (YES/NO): NO